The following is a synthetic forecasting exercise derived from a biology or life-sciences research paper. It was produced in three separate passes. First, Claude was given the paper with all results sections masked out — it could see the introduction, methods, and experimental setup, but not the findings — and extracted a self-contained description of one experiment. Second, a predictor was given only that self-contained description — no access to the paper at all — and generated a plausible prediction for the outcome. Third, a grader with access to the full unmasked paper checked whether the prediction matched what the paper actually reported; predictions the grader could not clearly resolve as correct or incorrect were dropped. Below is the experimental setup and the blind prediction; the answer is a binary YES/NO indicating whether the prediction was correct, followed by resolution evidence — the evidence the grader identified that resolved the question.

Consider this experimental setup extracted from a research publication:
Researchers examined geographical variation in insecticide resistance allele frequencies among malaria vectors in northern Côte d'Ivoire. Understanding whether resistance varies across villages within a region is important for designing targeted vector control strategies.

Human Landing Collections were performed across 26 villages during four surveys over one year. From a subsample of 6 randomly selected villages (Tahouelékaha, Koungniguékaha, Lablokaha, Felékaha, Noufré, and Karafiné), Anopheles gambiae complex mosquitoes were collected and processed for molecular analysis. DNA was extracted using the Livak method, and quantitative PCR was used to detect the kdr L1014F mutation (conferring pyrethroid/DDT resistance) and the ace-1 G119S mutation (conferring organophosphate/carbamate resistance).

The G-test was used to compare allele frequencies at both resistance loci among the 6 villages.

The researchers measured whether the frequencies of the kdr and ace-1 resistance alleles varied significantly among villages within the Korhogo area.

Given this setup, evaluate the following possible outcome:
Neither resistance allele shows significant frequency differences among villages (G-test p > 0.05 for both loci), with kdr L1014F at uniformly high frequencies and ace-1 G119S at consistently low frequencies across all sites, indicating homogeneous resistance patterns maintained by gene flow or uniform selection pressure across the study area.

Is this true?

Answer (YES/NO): NO